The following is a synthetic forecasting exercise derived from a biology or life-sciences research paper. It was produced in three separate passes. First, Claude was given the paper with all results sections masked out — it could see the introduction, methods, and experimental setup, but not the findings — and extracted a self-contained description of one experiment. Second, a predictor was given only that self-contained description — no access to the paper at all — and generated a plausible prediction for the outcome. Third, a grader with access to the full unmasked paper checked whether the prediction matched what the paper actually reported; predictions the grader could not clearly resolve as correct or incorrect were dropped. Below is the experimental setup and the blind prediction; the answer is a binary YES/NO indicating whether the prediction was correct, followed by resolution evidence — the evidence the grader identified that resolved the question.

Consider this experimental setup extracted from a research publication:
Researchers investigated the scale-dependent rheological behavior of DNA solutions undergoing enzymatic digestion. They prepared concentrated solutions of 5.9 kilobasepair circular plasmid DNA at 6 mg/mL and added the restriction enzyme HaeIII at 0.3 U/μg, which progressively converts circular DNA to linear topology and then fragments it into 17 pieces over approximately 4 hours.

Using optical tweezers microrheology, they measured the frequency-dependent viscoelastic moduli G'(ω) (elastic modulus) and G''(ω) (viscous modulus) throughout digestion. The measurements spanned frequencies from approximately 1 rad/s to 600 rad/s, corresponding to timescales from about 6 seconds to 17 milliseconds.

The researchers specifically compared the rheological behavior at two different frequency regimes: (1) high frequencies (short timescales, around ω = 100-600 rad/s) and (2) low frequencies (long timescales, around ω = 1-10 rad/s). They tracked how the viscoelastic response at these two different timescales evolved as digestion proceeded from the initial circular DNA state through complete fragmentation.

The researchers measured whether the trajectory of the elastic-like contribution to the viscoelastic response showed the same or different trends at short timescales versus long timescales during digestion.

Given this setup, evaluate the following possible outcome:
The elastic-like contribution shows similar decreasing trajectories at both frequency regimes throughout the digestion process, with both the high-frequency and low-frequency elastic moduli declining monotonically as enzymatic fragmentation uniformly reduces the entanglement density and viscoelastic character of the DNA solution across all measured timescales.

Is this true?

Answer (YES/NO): NO